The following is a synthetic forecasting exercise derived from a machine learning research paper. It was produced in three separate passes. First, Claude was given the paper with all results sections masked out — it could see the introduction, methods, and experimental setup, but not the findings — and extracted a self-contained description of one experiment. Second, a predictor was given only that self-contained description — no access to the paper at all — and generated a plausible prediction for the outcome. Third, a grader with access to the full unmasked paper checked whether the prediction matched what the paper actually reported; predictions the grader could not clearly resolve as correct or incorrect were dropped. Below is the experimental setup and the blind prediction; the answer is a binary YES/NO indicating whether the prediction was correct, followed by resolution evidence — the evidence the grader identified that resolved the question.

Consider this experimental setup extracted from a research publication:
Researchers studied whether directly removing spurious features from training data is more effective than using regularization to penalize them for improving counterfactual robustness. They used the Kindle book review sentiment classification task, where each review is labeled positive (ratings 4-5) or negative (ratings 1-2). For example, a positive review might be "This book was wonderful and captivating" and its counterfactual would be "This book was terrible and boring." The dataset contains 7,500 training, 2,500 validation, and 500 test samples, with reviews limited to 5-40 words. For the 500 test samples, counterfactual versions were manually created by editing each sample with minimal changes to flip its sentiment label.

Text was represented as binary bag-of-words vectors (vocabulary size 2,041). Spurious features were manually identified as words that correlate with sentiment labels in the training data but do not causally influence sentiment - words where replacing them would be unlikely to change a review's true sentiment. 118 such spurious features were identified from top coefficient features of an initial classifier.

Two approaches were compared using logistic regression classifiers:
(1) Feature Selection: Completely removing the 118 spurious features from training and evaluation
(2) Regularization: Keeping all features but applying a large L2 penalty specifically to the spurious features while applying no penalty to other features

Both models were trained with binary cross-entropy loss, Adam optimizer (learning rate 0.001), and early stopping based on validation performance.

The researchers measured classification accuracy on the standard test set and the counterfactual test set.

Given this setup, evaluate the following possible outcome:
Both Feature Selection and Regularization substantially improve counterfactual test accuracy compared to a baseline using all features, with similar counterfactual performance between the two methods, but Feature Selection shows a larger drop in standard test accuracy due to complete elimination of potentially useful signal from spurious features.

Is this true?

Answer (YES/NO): NO